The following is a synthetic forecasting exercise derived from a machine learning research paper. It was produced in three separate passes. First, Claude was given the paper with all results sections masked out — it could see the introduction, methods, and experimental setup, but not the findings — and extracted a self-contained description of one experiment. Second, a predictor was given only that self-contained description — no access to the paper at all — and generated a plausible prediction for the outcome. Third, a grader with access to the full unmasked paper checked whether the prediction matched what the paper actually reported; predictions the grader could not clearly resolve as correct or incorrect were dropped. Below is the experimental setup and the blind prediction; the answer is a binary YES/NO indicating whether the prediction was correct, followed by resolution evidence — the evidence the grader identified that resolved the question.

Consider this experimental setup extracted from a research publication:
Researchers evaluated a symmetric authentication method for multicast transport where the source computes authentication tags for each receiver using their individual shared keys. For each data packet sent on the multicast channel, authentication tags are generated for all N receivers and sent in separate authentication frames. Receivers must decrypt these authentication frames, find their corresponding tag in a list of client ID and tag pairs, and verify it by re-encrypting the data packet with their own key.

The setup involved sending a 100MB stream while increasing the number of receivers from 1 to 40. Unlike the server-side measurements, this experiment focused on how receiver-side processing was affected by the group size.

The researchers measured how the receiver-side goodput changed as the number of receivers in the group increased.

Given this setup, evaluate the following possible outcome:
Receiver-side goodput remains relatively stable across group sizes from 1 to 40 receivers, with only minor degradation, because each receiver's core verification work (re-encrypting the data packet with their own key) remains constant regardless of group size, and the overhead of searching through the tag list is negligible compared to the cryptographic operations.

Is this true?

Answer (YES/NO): NO